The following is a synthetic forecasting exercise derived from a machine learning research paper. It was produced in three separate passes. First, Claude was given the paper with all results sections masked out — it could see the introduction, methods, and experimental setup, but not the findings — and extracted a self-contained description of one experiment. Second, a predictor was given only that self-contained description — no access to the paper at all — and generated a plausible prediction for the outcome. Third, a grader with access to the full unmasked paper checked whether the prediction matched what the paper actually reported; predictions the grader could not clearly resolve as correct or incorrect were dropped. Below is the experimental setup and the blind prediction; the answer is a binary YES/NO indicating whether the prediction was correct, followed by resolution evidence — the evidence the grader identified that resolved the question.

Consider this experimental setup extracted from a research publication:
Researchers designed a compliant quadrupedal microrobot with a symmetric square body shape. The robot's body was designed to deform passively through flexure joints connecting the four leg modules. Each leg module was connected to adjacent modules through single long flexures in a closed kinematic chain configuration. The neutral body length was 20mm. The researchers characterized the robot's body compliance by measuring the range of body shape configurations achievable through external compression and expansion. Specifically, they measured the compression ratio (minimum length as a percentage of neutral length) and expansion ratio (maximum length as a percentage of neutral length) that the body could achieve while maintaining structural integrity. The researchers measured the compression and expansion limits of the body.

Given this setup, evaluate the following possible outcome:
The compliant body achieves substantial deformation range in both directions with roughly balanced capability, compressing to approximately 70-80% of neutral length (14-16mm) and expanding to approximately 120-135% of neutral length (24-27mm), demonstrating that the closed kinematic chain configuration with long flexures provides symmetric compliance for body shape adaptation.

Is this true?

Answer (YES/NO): NO